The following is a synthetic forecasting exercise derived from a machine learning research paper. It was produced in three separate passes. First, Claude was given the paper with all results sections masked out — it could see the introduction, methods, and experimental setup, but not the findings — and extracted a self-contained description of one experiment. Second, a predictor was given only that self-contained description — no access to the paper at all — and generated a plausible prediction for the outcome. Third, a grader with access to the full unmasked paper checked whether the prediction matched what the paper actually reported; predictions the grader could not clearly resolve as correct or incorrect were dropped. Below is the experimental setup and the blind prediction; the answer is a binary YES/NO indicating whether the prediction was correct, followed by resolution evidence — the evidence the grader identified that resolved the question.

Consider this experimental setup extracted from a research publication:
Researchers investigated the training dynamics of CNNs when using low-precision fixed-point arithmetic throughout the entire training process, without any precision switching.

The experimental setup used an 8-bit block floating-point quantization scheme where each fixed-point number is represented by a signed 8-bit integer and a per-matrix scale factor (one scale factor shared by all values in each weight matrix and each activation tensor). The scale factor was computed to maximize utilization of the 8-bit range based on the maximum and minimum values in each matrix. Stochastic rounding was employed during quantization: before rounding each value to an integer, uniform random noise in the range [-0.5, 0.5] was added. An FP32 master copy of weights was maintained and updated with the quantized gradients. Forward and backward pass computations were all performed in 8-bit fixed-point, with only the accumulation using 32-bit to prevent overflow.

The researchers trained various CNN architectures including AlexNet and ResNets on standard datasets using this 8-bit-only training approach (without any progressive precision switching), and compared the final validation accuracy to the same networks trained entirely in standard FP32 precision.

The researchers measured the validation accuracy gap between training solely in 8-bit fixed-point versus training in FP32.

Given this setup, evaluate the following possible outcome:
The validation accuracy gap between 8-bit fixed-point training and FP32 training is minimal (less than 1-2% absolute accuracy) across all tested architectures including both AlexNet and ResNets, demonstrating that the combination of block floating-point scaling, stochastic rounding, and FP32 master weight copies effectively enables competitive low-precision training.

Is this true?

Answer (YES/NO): NO